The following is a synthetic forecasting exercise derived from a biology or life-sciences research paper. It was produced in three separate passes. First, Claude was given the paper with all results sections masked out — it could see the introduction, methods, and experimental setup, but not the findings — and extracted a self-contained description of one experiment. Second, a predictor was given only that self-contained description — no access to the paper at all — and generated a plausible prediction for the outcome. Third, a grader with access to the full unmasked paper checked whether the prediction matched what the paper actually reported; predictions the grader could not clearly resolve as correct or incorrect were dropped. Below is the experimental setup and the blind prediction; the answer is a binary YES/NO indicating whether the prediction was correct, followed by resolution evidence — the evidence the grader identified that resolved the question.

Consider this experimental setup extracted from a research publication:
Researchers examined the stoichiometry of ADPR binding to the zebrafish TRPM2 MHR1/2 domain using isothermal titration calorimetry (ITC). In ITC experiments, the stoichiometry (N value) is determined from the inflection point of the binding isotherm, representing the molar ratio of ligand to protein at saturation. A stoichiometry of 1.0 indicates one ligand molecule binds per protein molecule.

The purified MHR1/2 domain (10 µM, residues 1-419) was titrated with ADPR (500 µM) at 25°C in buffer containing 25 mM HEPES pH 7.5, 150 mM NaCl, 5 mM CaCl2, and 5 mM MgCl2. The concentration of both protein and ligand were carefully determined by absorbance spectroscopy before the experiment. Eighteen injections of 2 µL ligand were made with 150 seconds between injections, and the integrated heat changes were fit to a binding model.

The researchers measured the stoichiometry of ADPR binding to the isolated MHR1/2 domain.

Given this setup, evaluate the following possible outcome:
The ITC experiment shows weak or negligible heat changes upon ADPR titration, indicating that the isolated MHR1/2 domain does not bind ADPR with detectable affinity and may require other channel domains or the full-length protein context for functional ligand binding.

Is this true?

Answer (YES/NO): NO